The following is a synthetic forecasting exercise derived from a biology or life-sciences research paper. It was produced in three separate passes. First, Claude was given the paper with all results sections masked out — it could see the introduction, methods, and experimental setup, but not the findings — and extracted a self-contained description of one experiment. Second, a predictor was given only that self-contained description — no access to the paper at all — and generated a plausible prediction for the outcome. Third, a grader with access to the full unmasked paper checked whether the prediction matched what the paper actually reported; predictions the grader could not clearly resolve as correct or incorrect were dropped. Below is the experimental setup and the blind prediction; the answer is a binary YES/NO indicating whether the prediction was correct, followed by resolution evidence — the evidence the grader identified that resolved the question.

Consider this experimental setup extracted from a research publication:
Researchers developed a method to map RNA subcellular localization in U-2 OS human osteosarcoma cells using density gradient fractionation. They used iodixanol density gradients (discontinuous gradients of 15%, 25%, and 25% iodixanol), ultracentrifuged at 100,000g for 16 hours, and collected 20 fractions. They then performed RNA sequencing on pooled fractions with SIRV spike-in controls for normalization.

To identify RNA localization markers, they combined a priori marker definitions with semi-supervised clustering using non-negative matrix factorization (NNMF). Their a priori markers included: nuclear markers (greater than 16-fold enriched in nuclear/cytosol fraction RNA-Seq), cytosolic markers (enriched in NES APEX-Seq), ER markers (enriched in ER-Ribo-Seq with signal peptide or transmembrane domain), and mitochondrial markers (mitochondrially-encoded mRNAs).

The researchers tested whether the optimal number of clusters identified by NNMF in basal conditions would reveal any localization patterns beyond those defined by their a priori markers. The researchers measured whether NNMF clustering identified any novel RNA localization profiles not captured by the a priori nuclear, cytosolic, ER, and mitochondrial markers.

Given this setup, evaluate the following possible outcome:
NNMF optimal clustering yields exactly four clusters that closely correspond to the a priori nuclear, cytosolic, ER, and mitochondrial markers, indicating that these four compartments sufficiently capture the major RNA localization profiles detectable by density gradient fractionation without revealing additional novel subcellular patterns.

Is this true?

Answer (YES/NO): NO